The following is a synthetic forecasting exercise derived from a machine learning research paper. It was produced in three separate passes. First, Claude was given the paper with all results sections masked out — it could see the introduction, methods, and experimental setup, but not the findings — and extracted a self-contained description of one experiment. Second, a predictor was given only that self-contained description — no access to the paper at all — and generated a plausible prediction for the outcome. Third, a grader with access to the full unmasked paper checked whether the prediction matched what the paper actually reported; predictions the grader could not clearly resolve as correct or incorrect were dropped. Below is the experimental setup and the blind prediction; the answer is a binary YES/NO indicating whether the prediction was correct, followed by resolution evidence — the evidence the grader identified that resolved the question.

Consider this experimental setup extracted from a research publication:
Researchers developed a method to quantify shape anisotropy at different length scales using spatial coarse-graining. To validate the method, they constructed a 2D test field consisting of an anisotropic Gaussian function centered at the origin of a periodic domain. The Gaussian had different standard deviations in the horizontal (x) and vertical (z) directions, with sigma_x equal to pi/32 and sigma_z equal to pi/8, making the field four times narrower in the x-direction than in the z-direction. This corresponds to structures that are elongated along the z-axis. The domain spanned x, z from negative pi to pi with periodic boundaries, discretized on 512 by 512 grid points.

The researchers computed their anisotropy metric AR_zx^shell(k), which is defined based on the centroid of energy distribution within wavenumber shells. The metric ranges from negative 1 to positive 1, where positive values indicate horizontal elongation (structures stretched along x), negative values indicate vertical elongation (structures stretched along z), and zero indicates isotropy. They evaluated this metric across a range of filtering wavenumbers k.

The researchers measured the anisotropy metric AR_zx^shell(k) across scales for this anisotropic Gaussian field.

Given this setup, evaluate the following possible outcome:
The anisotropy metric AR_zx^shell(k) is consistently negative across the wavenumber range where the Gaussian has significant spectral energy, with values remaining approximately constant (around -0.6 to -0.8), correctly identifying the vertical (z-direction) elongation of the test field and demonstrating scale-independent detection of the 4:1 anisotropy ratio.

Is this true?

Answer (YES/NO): NO